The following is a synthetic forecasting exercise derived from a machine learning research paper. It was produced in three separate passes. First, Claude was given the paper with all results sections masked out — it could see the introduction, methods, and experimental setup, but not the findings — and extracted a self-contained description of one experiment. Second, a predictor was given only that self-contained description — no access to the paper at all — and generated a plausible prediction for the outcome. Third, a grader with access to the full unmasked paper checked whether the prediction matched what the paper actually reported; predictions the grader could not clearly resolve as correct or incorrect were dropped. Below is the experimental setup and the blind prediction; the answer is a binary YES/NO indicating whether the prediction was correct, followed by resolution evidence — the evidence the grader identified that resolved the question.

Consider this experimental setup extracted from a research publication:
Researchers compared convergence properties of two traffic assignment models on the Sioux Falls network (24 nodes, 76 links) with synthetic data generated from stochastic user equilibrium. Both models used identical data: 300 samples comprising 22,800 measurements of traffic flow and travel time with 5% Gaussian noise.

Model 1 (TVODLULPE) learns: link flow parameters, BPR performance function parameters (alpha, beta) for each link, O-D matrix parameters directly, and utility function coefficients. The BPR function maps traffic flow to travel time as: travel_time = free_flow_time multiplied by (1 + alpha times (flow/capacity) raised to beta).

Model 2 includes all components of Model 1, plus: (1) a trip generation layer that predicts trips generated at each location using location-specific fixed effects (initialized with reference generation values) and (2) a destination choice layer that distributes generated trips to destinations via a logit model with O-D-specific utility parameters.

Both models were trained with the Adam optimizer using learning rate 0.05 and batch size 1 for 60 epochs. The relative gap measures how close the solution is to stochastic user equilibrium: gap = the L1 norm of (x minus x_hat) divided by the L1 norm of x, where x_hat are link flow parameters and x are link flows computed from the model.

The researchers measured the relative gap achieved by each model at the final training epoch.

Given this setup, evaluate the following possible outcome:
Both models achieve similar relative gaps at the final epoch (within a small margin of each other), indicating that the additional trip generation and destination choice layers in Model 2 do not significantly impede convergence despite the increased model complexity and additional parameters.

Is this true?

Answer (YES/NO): NO